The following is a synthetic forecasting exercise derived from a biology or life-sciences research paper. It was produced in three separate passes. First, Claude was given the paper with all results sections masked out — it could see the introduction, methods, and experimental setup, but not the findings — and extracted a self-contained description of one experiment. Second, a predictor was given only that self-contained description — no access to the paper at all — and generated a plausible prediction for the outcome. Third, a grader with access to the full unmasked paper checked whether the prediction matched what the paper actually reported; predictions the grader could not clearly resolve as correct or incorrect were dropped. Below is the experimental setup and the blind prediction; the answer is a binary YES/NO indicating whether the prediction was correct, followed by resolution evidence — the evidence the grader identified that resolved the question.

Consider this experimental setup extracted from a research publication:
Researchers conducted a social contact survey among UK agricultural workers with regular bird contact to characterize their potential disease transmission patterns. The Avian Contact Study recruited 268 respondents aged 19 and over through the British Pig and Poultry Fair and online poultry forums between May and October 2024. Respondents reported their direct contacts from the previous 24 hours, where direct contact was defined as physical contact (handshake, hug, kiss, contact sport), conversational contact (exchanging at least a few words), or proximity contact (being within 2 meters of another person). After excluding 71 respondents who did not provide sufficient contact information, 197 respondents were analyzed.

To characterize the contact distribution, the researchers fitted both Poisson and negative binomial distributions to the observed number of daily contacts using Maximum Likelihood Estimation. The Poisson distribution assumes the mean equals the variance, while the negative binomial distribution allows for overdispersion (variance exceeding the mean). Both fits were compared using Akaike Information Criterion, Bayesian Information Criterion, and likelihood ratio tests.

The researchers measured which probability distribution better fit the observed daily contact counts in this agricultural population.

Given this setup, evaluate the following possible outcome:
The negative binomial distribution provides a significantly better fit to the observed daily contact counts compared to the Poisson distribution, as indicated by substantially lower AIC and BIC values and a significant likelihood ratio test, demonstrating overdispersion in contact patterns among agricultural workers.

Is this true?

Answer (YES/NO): YES